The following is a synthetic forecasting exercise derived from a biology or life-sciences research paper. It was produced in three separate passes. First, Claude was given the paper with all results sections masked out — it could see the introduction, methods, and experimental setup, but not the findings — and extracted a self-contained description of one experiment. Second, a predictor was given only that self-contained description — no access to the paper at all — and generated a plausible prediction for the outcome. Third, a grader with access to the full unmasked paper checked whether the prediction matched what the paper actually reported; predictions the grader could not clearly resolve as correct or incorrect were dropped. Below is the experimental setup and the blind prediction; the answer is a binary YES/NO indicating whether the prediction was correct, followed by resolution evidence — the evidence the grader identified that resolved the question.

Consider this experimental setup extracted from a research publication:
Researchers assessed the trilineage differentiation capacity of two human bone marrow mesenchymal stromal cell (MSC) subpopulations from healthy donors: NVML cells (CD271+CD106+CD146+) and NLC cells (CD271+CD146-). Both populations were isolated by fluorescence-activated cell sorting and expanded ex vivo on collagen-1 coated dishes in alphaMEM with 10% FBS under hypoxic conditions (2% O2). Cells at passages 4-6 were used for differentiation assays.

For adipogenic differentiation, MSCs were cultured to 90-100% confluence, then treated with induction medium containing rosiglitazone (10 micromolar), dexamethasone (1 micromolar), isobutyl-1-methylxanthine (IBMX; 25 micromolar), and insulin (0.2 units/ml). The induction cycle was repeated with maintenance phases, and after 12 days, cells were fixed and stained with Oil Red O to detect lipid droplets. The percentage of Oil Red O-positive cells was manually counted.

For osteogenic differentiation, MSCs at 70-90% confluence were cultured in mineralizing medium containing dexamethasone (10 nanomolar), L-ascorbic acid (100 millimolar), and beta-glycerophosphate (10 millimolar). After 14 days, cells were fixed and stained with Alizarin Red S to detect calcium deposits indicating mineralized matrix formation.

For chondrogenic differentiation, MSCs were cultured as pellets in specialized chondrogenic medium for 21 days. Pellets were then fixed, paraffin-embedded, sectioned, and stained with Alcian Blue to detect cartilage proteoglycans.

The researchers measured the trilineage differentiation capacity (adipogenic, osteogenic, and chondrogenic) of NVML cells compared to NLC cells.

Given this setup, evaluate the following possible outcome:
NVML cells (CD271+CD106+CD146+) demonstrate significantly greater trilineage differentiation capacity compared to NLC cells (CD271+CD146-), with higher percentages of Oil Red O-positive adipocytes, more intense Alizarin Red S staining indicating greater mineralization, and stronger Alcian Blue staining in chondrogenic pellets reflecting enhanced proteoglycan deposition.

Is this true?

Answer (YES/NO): YES